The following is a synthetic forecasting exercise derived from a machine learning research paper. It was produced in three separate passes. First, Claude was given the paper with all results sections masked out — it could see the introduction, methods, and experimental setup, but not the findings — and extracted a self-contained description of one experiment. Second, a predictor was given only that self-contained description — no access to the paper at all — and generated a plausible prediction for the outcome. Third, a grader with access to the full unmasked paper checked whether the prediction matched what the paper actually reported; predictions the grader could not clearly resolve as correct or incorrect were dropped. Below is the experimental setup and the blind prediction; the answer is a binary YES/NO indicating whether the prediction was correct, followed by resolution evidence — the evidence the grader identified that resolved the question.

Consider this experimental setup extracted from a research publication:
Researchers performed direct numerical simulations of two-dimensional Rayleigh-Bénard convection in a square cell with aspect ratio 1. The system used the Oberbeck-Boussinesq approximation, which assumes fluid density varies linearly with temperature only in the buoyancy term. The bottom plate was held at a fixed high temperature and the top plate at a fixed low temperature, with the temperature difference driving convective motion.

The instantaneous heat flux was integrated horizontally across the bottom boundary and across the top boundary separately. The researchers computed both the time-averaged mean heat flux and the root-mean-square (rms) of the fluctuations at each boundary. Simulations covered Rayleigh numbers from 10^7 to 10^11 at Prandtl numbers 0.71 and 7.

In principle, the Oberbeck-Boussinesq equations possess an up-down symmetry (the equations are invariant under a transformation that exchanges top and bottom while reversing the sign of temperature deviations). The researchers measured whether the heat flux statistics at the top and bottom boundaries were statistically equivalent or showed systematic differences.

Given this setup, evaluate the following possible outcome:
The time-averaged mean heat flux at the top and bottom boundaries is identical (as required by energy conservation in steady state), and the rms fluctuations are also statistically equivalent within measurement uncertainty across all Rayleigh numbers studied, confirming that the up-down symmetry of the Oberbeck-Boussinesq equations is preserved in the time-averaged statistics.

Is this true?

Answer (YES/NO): YES